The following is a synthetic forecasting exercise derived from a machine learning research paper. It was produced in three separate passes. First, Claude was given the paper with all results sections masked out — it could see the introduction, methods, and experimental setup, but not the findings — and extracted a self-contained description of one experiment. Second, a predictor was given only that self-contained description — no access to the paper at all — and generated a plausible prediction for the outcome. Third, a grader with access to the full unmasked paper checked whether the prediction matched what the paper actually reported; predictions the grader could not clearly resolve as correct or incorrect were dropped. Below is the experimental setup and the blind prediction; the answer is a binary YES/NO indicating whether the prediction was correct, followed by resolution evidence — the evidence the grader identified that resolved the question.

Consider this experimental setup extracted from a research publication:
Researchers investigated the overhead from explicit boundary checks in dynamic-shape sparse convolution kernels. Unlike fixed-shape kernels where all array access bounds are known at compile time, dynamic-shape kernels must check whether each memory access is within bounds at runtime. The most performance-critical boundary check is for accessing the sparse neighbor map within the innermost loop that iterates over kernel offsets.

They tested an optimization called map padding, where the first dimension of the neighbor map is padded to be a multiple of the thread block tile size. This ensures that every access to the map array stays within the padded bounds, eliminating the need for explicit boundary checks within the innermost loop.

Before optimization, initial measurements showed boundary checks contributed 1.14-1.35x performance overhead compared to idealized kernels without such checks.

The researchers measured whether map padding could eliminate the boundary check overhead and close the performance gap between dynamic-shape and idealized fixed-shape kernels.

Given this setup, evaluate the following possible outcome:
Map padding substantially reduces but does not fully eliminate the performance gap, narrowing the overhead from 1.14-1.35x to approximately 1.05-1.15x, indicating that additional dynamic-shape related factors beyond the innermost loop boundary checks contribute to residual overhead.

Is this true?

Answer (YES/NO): NO